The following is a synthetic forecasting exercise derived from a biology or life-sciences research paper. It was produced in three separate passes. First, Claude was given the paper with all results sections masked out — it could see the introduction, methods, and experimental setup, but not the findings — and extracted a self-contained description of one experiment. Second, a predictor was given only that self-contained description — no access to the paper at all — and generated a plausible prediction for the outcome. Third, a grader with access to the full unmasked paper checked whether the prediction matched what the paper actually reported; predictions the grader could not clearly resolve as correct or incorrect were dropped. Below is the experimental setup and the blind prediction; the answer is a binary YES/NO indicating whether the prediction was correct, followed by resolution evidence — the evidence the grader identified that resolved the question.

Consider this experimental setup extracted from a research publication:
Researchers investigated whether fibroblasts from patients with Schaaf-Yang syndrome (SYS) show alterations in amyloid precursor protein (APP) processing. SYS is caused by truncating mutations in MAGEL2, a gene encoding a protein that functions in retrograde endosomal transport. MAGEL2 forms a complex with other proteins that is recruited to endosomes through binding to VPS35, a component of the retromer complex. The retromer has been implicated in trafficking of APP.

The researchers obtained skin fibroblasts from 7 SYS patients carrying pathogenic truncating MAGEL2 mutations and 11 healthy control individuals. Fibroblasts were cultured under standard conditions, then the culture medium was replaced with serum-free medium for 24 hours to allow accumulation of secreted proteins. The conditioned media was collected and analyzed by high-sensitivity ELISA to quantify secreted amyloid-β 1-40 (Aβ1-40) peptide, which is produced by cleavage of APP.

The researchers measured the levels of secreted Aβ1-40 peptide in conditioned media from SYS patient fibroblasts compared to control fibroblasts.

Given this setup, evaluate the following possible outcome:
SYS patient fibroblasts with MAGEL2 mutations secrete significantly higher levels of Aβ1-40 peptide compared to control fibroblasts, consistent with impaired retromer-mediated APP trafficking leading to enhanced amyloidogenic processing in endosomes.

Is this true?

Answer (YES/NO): NO